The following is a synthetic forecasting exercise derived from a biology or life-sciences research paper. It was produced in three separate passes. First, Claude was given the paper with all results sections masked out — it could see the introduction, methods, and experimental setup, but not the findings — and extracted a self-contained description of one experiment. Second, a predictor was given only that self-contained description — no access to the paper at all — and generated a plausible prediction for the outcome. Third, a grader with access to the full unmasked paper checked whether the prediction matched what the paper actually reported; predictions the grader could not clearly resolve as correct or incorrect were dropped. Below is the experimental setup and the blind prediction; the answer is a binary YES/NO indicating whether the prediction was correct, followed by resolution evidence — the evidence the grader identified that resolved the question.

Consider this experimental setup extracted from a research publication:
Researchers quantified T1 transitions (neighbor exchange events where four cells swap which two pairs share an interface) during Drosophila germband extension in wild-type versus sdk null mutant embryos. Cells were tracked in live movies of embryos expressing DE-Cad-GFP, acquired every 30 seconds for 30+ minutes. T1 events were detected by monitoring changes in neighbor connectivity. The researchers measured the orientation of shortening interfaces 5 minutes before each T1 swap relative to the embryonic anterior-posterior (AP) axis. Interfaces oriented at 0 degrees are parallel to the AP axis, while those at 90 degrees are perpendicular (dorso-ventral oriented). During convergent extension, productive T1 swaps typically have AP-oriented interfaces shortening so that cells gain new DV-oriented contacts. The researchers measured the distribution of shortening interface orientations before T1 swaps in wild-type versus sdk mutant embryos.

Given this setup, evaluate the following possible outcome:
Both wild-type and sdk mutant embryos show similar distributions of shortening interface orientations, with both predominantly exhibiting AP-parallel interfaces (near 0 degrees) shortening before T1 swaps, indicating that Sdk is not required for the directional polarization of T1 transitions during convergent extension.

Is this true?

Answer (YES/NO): NO